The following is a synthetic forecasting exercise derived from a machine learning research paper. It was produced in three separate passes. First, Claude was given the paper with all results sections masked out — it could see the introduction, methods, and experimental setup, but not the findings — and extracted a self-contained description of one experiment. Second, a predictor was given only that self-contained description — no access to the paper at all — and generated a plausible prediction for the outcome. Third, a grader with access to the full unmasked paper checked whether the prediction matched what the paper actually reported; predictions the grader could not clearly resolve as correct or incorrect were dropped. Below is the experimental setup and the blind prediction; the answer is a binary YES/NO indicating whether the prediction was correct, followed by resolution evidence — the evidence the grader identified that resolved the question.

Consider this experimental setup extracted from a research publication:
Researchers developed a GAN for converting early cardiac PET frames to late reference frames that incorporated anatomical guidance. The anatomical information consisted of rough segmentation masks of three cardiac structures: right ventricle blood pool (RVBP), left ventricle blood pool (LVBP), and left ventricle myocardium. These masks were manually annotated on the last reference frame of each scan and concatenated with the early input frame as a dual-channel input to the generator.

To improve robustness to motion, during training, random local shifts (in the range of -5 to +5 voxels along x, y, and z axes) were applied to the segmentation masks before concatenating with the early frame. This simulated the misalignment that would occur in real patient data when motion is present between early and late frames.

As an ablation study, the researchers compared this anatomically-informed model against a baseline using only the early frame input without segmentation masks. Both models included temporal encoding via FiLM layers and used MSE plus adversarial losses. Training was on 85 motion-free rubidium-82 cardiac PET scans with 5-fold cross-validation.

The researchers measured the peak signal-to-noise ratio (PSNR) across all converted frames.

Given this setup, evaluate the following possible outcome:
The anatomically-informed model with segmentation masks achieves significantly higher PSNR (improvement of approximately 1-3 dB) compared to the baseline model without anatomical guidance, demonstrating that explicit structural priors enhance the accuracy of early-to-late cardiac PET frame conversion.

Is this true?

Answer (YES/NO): NO